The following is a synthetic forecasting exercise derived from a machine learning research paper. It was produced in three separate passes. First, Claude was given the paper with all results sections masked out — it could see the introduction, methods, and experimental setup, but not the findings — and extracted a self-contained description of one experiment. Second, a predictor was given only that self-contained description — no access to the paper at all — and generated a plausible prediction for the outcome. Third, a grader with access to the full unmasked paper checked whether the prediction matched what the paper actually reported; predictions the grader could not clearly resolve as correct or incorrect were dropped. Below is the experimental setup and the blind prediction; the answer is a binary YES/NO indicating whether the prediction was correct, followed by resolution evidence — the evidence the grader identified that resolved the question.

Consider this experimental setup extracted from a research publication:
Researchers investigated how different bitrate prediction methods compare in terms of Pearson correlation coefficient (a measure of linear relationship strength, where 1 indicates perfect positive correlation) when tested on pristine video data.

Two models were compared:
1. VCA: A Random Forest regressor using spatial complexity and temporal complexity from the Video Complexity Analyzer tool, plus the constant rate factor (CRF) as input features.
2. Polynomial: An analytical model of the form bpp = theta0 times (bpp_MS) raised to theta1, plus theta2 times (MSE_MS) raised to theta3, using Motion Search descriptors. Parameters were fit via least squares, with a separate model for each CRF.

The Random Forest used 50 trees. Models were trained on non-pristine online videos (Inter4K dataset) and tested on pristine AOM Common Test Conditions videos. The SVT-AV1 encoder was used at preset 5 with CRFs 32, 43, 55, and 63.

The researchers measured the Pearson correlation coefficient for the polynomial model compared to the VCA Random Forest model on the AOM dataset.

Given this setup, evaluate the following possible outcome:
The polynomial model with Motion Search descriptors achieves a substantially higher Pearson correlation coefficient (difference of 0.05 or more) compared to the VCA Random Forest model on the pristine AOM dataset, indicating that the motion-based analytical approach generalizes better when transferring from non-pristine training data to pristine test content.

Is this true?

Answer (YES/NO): YES